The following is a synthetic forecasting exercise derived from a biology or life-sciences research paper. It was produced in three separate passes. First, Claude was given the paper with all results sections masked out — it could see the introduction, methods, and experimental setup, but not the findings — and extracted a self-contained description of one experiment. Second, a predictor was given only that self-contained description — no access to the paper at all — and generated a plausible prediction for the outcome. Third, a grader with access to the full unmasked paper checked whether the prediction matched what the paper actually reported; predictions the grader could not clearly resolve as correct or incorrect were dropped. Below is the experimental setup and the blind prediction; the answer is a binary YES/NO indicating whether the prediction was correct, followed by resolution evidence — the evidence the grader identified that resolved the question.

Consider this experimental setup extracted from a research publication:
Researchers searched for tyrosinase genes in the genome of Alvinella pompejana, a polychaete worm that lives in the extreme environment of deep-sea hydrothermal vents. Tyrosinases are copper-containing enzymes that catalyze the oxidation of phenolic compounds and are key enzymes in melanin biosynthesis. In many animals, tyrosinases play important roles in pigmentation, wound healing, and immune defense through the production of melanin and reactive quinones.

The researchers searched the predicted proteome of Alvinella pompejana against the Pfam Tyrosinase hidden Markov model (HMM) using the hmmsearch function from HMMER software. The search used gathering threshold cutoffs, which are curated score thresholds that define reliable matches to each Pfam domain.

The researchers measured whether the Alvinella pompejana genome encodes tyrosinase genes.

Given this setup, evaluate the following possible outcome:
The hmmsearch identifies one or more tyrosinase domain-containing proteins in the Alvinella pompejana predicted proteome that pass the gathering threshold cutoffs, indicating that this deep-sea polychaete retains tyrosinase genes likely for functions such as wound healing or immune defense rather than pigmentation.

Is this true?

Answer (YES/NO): NO